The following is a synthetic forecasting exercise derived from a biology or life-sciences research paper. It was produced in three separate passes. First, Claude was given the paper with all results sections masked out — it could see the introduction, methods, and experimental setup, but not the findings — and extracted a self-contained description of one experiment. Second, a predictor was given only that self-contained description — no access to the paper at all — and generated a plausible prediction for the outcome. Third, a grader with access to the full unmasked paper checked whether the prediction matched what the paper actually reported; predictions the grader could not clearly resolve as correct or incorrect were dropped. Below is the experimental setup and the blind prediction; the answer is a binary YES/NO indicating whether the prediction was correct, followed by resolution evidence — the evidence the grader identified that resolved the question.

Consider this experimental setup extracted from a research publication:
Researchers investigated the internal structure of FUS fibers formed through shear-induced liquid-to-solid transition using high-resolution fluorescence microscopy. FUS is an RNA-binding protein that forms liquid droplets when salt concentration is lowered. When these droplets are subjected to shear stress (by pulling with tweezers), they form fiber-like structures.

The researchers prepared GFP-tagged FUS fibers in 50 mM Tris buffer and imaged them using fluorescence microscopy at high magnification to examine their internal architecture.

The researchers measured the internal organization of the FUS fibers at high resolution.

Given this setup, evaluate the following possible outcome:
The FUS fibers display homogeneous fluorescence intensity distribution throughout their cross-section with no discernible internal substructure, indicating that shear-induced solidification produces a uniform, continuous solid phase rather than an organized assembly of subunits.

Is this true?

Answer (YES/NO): NO